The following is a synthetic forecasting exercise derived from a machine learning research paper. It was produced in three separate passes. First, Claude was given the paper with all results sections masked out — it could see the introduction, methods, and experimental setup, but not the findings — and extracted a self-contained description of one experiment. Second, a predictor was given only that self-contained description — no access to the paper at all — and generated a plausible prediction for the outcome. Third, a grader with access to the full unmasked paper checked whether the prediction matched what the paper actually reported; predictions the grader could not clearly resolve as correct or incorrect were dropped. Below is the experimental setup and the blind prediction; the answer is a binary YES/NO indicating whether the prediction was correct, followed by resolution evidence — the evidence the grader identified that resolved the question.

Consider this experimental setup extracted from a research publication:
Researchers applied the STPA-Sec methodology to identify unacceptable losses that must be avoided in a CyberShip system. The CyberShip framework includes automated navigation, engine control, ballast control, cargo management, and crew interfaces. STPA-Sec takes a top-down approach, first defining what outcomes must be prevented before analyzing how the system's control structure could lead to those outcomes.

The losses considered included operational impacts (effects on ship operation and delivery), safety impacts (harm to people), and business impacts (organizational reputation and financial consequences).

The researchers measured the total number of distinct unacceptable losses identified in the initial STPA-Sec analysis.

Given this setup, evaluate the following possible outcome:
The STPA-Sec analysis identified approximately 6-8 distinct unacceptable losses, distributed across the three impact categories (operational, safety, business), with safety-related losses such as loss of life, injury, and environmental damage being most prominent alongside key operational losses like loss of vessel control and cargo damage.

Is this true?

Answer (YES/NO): NO